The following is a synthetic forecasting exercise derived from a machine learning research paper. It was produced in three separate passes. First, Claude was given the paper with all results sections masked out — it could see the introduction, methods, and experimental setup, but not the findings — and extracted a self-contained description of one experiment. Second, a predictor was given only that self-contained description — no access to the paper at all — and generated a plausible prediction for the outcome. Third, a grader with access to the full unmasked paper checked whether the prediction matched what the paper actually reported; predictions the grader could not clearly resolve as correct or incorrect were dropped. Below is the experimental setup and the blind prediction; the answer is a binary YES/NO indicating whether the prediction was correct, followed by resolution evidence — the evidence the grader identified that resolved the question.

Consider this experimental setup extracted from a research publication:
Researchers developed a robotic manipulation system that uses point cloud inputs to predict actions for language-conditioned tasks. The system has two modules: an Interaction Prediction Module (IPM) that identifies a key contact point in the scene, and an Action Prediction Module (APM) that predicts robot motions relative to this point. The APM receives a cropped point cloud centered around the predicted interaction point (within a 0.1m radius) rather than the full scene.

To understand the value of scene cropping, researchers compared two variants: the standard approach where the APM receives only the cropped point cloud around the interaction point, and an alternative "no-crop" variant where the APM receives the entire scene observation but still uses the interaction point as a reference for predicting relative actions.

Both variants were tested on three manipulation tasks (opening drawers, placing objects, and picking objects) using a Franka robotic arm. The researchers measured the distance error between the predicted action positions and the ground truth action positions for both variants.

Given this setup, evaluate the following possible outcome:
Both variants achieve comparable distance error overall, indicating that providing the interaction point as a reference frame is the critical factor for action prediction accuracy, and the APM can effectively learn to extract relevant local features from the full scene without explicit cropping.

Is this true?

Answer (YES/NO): YES